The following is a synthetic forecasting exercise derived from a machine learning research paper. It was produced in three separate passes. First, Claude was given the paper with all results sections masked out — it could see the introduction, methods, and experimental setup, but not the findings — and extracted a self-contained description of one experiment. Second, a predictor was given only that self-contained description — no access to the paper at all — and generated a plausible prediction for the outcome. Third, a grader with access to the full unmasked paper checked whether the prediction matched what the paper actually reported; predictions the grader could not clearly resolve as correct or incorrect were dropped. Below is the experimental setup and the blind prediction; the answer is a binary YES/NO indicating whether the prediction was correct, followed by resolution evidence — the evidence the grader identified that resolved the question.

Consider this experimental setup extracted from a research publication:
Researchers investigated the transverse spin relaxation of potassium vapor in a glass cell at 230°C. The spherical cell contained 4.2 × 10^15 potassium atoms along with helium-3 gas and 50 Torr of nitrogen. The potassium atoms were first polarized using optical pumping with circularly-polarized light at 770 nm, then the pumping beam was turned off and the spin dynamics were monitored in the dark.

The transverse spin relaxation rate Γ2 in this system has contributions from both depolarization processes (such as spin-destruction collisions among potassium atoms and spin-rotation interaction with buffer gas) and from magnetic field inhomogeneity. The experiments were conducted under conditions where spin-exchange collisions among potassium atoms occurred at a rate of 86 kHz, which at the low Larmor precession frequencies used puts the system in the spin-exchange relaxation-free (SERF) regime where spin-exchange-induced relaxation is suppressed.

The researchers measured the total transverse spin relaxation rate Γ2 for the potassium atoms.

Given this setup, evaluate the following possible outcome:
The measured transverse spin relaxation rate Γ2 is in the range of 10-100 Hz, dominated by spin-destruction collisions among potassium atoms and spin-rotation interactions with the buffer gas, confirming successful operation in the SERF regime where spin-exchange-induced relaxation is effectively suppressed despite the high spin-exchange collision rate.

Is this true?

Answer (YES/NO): YES